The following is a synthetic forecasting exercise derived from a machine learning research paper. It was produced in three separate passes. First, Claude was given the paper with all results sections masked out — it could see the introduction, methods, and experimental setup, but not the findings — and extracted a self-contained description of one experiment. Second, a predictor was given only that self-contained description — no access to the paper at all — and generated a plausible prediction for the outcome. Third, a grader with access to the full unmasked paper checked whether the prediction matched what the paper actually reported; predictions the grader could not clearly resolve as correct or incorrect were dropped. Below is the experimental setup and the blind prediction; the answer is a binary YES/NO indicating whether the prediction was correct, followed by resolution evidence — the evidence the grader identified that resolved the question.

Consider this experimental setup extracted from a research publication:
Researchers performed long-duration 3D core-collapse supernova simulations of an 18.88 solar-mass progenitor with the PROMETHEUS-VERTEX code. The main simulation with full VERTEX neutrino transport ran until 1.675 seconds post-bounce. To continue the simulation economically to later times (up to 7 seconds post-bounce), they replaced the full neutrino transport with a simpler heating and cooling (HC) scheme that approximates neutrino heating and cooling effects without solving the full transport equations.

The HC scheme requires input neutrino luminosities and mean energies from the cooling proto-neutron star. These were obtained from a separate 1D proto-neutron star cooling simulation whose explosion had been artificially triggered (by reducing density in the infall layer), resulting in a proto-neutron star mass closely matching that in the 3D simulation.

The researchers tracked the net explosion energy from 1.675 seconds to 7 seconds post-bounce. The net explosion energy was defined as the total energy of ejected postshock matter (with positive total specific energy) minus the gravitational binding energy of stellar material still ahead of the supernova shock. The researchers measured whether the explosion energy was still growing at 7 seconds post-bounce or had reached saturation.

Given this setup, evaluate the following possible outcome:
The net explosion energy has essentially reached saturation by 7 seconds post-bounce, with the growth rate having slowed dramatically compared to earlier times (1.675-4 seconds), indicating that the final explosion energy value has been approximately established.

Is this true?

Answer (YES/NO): NO